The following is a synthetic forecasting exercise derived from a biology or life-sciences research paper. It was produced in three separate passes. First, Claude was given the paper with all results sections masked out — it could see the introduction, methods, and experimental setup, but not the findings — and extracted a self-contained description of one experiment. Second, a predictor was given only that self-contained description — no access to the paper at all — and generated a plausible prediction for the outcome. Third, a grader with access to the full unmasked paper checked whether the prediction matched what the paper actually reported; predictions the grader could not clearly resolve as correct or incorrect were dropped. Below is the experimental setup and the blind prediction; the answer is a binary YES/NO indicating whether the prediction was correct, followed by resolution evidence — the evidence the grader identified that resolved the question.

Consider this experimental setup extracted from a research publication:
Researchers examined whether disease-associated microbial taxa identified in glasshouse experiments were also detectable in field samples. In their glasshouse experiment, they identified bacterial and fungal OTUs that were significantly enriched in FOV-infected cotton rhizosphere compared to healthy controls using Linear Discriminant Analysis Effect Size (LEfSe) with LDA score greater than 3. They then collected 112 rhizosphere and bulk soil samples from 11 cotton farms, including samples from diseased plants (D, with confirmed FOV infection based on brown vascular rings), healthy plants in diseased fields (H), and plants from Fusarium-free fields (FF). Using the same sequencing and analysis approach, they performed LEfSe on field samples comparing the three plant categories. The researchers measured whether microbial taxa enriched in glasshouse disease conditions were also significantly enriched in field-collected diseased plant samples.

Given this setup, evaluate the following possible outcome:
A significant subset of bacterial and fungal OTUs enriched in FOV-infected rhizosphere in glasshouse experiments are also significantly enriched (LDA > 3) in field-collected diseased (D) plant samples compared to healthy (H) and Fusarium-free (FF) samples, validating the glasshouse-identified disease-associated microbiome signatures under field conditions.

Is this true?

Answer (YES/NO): NO